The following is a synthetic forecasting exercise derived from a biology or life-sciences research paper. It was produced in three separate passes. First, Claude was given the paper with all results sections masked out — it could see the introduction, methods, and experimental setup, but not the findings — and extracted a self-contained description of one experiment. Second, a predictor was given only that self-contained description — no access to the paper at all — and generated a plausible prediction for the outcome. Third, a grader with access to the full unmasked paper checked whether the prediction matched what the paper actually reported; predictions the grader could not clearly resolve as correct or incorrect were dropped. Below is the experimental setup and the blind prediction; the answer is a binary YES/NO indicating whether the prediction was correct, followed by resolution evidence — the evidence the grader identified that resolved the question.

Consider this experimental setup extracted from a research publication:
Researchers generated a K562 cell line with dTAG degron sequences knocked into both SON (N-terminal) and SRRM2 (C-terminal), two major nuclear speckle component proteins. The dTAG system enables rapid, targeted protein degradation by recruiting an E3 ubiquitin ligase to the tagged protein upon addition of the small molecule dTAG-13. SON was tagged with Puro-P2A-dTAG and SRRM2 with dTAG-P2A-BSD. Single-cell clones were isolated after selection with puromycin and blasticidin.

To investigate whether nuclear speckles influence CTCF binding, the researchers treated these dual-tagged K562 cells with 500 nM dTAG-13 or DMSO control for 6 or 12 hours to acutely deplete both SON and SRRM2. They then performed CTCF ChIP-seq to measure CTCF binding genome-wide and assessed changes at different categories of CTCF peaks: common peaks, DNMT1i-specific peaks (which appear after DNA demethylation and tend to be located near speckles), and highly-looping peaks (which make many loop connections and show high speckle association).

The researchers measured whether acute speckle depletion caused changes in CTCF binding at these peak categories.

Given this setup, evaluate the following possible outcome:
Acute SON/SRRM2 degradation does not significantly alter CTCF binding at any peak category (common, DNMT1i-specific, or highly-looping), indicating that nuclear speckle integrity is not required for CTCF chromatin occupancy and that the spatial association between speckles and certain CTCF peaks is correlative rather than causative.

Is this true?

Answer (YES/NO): YES